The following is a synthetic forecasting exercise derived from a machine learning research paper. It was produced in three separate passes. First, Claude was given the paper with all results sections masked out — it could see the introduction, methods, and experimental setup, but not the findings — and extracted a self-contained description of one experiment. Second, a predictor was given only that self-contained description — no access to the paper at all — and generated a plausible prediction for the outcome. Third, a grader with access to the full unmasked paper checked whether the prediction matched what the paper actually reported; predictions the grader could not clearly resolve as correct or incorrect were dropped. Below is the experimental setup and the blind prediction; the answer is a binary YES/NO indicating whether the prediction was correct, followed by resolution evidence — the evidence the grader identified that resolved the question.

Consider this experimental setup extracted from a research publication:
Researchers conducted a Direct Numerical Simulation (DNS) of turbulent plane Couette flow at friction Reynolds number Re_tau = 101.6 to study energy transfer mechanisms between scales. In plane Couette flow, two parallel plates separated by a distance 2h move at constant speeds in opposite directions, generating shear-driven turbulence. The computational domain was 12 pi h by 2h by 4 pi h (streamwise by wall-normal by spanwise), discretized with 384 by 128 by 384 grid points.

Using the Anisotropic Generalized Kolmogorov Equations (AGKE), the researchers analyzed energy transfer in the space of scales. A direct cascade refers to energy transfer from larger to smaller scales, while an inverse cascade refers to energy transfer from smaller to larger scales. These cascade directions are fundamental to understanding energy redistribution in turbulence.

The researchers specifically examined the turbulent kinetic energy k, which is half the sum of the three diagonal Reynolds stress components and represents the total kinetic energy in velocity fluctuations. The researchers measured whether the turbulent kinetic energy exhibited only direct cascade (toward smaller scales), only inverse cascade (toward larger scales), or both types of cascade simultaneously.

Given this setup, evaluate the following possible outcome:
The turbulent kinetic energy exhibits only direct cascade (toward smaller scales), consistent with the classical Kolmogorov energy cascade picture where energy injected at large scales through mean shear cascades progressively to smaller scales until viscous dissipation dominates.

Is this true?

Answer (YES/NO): NO